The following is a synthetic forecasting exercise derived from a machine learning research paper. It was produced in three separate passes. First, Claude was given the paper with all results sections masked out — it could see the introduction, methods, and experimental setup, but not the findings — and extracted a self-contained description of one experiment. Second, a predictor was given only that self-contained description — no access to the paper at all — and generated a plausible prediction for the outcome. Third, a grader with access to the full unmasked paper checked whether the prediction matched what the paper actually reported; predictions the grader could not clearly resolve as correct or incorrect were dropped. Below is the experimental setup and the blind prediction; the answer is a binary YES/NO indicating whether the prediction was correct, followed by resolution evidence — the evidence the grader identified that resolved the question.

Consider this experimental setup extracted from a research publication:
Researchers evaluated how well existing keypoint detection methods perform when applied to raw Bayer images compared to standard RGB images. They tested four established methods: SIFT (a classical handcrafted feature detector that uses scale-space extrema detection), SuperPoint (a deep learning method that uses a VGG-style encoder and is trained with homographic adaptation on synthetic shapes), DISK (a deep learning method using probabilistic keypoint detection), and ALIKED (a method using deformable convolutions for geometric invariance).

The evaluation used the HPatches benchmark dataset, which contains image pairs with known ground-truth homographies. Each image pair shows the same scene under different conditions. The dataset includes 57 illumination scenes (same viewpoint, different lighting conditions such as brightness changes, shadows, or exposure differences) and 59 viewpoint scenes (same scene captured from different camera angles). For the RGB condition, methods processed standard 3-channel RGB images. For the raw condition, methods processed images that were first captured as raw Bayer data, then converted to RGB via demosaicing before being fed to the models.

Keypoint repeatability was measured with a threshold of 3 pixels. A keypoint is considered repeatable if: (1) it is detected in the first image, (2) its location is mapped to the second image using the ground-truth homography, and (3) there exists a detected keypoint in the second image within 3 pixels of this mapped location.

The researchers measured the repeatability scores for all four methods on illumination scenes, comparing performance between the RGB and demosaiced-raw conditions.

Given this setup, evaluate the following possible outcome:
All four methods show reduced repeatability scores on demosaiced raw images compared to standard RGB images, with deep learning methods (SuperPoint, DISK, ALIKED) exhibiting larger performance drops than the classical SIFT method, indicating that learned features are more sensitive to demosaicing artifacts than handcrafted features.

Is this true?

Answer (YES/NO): NO